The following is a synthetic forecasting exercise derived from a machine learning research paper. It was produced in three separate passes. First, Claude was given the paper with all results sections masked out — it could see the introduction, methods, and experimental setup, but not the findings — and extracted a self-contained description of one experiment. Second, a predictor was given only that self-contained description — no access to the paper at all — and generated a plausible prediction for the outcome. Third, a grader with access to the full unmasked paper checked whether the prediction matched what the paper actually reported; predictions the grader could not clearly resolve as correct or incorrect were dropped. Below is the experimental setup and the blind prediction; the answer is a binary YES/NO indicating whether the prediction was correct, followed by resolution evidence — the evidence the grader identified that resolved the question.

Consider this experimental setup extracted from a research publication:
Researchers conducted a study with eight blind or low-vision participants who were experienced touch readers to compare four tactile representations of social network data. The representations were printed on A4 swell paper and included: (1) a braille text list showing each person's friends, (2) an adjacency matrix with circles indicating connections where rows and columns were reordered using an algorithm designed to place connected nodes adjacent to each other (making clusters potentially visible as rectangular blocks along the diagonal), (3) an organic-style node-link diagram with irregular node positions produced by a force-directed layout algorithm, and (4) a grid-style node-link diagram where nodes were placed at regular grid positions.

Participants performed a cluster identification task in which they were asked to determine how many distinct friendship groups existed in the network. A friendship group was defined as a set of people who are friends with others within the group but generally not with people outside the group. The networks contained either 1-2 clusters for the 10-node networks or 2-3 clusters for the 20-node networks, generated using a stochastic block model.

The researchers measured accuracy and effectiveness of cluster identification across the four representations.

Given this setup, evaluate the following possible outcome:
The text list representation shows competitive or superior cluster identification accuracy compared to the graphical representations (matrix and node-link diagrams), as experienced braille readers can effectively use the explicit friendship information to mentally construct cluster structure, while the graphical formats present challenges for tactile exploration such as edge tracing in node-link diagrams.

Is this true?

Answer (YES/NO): NO